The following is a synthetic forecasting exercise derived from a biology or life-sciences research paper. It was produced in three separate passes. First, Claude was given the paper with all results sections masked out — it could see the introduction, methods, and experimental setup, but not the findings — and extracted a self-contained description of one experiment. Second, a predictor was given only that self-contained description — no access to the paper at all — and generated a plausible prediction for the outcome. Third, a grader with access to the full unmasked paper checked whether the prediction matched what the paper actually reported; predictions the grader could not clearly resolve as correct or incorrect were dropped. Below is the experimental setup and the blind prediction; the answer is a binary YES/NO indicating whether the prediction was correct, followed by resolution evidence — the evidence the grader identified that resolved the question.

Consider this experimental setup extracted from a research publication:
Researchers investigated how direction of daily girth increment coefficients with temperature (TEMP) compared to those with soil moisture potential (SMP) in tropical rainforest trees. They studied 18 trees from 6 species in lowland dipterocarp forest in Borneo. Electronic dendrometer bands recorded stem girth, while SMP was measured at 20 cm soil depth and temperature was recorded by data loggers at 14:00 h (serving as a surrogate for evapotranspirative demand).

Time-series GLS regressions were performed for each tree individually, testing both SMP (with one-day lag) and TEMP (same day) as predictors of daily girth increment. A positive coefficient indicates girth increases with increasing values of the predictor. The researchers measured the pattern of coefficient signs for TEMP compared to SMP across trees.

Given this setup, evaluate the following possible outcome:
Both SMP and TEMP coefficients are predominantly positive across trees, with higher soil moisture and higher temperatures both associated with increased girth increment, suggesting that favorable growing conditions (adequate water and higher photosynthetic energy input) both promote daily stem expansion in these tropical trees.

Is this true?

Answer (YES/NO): NO